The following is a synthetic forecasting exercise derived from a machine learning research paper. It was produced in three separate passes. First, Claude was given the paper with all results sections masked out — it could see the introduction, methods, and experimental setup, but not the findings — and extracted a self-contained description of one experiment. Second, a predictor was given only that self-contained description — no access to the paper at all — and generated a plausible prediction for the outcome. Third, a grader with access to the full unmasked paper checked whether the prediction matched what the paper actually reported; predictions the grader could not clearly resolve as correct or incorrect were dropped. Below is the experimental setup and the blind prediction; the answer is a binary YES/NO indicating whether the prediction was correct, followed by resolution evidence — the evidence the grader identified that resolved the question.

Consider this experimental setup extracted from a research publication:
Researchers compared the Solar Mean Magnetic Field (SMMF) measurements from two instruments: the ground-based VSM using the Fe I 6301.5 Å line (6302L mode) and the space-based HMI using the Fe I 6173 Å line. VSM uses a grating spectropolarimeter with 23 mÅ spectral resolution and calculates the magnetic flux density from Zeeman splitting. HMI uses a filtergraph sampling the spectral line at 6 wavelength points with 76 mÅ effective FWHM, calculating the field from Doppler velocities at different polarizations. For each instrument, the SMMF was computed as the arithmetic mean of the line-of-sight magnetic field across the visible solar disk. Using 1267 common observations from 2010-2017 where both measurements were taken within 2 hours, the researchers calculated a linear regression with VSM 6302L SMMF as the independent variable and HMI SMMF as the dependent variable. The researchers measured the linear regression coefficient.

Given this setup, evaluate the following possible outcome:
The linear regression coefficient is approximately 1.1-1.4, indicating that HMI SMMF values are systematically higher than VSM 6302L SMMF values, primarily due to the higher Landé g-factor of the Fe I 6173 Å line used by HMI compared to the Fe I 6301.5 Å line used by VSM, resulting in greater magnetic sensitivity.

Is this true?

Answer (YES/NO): NO